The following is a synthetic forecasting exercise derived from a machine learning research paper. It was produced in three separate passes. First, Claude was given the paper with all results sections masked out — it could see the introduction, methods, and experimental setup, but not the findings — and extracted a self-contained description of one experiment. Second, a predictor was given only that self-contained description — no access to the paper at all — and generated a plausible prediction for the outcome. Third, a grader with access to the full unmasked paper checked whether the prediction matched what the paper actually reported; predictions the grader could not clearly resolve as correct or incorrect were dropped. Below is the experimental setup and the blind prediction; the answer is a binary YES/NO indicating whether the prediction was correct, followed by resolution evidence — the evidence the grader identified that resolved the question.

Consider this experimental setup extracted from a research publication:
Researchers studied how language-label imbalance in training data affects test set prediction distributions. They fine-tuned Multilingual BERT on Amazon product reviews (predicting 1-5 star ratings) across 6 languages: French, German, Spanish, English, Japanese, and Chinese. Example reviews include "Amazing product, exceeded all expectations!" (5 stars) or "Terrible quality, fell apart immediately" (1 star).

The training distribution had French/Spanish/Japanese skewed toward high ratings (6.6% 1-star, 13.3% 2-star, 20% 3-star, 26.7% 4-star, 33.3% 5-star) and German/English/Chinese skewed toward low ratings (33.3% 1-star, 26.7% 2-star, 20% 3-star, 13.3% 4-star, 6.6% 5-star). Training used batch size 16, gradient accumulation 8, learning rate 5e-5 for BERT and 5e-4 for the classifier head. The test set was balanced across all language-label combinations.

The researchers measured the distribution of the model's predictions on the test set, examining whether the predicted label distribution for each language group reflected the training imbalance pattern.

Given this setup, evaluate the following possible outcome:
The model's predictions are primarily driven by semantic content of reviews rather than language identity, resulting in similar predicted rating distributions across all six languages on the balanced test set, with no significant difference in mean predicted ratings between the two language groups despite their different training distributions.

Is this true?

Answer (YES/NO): NO